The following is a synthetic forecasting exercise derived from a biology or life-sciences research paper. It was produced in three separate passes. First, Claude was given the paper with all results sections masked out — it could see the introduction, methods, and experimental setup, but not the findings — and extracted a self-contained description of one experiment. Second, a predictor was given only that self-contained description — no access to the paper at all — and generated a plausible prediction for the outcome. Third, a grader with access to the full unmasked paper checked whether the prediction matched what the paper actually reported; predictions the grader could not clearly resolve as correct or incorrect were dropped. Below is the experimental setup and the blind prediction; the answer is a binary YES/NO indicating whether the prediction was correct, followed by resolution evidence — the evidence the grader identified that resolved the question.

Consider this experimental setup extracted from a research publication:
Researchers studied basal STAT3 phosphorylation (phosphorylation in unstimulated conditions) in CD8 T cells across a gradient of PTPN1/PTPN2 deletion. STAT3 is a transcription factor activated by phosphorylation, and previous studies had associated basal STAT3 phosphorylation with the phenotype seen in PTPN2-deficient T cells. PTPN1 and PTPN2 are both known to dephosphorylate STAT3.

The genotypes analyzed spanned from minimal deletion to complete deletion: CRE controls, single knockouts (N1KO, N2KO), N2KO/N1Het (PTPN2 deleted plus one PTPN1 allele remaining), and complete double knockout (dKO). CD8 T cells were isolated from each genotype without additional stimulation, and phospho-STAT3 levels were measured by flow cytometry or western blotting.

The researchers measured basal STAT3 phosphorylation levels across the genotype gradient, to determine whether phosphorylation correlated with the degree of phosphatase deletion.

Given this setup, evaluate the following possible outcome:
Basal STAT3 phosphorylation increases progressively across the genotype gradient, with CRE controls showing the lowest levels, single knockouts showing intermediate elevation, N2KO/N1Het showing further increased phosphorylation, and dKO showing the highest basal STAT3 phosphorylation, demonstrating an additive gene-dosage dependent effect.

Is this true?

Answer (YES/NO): NO